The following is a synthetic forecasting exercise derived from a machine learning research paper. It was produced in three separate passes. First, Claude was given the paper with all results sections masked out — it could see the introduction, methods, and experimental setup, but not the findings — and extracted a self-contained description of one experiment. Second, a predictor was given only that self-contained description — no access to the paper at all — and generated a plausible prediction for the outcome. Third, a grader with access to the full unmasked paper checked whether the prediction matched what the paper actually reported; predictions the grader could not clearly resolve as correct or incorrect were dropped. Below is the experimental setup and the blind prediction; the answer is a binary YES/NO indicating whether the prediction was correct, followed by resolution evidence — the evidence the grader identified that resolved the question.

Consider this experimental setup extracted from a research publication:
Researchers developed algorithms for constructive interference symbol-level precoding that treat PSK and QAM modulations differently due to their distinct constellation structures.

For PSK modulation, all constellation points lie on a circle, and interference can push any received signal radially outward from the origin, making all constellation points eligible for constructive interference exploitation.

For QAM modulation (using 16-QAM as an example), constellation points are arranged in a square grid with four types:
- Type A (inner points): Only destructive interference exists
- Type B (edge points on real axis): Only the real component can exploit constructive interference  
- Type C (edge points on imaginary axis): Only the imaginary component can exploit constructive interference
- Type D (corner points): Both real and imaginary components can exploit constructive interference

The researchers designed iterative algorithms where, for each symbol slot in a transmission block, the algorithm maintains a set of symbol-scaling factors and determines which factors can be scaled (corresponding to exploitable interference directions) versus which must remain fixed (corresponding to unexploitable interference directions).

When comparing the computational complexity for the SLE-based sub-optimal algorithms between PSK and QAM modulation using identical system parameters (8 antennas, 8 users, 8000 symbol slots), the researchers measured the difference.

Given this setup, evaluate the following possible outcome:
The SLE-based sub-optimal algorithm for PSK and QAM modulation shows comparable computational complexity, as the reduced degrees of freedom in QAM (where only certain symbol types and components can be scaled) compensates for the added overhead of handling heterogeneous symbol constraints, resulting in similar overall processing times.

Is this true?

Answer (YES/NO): NO